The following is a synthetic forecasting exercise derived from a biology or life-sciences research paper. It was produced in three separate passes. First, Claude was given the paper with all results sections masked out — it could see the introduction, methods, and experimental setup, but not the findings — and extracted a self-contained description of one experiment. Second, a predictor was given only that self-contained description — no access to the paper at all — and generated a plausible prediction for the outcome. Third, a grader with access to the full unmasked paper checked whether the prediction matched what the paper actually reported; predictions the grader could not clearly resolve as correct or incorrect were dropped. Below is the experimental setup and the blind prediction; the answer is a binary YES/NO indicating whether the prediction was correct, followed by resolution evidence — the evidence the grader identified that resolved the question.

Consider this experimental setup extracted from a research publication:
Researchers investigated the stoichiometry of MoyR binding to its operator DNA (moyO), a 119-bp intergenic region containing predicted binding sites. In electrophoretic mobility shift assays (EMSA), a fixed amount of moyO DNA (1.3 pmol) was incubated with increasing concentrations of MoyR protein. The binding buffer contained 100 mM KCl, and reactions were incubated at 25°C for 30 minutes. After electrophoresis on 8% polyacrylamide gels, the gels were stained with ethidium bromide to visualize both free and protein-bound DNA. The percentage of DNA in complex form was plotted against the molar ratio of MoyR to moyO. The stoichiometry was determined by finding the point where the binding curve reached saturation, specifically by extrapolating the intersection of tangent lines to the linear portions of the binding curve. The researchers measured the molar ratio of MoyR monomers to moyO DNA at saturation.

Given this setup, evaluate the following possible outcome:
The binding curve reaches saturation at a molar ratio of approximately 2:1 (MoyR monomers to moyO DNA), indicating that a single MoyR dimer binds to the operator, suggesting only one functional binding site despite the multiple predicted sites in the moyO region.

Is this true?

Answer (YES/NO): NO